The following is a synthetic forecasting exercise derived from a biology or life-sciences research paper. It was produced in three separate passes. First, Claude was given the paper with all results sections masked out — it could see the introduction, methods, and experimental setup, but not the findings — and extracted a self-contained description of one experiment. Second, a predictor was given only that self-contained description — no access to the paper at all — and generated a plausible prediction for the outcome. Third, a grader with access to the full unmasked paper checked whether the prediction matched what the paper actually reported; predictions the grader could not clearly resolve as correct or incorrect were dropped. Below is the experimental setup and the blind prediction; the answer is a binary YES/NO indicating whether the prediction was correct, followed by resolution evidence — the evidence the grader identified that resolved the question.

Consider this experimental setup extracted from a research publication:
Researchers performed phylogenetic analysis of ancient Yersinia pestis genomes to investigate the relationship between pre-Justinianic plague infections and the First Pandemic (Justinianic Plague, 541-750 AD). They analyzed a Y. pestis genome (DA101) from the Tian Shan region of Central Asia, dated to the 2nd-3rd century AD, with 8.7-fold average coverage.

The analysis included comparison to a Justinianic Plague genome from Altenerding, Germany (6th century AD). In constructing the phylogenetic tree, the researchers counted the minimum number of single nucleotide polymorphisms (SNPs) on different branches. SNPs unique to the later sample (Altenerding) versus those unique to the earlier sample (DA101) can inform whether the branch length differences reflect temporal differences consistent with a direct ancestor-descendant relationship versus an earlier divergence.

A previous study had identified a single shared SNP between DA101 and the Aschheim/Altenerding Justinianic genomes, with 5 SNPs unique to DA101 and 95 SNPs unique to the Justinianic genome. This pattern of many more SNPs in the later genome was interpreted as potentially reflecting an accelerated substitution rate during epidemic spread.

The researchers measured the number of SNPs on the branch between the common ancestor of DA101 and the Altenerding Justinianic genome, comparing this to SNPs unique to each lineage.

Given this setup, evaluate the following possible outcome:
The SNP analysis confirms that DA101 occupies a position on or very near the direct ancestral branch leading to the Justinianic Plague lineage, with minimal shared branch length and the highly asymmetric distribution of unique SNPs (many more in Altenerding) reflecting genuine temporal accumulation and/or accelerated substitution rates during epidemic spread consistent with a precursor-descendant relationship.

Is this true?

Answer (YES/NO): NO